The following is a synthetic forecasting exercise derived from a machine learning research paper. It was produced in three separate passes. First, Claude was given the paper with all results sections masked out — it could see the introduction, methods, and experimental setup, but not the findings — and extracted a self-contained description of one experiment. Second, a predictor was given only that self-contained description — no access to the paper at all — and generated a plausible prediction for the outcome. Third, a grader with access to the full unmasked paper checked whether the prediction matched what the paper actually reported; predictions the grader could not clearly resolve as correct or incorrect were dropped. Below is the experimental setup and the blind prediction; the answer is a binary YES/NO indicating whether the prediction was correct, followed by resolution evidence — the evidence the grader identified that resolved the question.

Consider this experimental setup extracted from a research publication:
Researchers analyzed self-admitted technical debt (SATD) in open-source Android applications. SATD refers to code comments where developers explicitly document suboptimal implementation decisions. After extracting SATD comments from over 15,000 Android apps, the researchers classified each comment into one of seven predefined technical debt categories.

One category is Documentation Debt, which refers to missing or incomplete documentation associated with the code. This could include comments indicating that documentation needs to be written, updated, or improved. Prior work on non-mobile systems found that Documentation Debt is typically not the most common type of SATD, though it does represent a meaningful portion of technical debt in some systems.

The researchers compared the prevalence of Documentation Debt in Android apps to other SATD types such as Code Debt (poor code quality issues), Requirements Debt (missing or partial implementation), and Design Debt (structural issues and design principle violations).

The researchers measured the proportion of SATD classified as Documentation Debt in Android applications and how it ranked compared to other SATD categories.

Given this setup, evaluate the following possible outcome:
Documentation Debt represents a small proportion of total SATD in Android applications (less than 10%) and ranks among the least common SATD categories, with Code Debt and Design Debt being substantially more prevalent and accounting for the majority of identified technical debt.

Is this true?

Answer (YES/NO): YES